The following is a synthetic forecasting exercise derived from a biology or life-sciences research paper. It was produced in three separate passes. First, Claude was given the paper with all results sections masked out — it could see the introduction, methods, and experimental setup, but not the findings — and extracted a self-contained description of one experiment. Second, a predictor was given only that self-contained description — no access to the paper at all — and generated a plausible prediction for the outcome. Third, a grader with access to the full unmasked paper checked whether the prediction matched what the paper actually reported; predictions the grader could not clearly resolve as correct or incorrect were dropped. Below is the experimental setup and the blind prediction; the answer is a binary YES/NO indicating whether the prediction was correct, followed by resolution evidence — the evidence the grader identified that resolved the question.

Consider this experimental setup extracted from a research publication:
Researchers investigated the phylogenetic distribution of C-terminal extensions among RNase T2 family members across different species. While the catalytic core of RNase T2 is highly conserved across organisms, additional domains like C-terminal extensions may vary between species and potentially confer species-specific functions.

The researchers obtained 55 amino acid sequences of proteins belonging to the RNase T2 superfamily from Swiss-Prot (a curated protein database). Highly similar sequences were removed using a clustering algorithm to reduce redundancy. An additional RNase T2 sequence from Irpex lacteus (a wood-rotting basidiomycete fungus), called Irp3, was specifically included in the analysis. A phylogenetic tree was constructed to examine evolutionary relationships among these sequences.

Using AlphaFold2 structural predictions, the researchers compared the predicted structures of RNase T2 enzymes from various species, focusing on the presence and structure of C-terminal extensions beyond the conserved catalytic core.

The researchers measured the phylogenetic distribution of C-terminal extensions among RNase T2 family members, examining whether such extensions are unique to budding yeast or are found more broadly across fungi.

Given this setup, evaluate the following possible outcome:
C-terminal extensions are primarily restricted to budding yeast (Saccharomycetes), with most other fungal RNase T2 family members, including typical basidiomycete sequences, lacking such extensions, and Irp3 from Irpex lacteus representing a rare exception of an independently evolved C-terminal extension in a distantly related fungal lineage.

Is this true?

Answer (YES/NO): NO